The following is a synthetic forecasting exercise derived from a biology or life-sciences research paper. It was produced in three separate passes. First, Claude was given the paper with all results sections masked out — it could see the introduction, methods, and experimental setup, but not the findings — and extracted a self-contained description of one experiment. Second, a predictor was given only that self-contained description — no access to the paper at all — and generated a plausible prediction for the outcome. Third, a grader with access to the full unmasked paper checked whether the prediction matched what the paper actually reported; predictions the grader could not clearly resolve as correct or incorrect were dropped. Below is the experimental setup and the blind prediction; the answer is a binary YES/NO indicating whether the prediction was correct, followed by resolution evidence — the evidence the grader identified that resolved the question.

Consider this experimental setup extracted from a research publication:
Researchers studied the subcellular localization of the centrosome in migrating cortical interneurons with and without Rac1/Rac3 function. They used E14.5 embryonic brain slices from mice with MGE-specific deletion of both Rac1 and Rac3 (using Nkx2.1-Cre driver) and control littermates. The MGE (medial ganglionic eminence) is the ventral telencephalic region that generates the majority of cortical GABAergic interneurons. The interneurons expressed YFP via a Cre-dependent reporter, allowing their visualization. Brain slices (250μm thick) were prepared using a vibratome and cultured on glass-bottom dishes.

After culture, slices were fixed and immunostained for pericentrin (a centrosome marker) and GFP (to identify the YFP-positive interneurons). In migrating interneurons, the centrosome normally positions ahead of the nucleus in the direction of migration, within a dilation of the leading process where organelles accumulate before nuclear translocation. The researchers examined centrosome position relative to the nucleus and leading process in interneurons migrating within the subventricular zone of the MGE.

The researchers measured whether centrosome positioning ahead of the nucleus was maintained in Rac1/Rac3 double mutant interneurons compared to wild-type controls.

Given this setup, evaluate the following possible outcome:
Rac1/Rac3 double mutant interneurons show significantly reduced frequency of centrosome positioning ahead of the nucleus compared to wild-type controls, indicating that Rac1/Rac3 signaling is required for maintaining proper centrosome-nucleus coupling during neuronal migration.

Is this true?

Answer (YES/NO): YES